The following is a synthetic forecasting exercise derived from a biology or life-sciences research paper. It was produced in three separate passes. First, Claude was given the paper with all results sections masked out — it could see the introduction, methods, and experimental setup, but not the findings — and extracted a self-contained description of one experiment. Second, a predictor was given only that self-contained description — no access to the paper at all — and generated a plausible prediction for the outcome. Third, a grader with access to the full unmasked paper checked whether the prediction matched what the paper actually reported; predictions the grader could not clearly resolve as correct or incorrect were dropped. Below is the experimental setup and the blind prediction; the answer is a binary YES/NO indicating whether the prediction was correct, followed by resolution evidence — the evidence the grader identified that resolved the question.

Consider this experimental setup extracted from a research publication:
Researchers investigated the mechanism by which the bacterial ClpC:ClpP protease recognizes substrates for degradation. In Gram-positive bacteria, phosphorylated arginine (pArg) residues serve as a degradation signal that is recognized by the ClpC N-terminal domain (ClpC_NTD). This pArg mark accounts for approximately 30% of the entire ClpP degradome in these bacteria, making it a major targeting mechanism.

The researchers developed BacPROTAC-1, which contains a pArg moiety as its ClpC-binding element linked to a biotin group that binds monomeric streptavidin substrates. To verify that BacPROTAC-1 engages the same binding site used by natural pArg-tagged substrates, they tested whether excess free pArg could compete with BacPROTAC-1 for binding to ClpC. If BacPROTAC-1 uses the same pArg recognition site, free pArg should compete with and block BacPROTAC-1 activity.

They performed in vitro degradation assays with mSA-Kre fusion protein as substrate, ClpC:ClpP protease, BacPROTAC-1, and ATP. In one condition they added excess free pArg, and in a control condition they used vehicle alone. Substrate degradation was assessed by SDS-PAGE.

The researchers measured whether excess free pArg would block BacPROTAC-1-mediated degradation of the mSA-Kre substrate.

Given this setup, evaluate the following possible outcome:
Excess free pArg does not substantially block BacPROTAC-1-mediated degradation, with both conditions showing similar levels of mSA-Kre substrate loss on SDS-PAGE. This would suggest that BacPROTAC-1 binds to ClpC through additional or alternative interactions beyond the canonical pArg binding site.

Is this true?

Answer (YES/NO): NO